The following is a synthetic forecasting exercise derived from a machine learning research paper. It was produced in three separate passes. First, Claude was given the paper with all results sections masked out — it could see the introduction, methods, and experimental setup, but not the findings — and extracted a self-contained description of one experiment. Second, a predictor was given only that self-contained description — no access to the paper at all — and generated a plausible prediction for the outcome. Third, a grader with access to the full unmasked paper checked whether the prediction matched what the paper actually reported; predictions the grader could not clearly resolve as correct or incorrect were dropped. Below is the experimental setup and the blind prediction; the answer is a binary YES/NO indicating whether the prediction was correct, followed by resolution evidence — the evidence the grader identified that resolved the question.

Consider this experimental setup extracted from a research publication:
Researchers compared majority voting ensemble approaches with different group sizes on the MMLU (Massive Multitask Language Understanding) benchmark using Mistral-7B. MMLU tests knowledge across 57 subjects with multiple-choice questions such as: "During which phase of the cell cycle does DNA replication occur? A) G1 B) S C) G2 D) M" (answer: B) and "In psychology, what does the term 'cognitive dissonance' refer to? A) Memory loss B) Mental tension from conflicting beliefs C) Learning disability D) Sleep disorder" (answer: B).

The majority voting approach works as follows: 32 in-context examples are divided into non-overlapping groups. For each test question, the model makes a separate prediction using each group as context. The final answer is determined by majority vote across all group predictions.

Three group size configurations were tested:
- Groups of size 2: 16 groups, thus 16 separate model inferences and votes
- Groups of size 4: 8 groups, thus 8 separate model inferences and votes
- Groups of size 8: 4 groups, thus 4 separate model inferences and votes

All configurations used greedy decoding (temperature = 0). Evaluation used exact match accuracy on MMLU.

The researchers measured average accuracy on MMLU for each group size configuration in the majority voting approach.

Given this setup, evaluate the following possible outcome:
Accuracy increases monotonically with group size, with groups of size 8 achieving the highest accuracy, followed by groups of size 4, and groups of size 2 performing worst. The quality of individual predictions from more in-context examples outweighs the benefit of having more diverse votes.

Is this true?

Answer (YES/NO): NO